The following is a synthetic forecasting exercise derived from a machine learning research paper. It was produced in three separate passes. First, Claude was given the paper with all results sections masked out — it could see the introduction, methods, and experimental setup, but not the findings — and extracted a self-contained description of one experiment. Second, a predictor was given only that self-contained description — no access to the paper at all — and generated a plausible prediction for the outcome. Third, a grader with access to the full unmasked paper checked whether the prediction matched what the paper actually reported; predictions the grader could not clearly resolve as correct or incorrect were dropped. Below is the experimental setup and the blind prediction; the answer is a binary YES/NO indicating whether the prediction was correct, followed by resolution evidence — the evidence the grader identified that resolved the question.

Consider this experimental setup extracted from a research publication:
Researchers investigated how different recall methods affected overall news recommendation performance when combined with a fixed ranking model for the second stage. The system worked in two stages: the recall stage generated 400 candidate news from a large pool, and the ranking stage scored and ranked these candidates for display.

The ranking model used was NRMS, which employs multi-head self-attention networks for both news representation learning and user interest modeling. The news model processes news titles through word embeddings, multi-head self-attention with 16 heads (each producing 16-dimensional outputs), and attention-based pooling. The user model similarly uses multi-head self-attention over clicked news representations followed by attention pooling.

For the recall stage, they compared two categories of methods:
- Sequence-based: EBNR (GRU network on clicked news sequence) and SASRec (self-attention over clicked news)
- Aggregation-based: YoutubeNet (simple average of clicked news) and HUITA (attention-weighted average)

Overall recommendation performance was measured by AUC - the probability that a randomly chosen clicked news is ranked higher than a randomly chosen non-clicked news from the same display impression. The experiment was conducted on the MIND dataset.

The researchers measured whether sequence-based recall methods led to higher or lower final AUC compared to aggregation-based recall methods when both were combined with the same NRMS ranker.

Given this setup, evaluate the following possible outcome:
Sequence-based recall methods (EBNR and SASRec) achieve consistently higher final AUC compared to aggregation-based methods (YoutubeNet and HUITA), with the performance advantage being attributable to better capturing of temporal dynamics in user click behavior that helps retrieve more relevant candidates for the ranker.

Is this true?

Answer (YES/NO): NO